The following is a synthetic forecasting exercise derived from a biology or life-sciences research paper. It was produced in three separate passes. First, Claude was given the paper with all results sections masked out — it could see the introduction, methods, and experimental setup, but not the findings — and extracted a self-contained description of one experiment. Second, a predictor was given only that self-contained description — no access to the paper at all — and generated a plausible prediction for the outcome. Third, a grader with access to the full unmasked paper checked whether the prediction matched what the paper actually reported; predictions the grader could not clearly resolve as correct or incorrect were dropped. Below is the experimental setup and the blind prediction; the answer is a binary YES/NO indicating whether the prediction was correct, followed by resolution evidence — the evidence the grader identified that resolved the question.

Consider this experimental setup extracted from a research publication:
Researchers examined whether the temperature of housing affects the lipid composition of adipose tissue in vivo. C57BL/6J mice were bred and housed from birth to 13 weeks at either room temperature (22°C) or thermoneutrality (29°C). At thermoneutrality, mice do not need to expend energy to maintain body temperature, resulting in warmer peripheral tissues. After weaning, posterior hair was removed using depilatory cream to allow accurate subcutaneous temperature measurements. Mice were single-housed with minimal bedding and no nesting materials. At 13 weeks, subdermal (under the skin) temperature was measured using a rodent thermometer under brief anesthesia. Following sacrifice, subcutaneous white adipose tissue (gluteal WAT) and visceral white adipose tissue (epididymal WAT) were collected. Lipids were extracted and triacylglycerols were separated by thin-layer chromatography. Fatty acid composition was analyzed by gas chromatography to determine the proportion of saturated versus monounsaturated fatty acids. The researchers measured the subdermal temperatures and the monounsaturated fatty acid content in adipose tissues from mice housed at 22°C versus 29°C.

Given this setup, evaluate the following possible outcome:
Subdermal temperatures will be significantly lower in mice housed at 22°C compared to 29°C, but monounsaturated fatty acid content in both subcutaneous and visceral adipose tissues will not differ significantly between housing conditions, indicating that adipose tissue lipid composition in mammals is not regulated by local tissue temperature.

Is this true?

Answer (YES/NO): NO